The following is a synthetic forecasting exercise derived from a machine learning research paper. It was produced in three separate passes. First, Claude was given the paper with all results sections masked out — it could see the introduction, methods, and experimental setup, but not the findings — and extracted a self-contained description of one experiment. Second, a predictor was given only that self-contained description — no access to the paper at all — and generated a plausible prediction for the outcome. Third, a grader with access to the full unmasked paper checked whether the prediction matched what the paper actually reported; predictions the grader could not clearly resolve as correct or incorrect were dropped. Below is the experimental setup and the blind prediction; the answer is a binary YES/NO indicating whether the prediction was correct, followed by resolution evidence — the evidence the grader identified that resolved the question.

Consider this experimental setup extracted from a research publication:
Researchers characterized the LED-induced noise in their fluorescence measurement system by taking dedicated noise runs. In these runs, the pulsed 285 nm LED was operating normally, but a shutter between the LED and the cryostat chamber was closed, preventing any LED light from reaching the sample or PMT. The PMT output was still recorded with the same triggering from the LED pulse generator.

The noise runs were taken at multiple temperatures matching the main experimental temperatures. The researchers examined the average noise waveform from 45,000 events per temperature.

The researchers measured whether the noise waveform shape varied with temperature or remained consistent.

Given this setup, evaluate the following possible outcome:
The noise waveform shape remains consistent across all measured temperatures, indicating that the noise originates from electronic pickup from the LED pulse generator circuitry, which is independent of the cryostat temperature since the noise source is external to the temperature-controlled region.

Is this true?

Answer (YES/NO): YES